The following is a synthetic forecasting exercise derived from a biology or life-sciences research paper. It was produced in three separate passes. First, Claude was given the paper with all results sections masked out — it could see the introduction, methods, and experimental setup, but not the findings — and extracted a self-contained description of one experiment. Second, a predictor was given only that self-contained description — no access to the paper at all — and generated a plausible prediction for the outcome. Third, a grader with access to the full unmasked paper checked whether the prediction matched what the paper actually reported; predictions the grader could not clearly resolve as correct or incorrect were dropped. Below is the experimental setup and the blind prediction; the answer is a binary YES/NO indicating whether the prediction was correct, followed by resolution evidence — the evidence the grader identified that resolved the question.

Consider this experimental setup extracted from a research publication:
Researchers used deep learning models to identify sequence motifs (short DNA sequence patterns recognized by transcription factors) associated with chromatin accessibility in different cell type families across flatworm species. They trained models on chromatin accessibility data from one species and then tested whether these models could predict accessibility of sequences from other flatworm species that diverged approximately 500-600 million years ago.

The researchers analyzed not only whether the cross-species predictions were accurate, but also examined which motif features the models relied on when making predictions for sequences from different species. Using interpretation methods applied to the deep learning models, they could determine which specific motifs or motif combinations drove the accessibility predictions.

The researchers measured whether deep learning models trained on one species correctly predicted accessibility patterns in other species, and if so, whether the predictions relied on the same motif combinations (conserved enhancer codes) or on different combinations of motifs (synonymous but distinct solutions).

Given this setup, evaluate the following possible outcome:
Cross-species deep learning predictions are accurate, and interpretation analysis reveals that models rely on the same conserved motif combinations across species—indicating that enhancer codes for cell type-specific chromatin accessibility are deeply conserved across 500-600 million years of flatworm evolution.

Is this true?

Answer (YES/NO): NO